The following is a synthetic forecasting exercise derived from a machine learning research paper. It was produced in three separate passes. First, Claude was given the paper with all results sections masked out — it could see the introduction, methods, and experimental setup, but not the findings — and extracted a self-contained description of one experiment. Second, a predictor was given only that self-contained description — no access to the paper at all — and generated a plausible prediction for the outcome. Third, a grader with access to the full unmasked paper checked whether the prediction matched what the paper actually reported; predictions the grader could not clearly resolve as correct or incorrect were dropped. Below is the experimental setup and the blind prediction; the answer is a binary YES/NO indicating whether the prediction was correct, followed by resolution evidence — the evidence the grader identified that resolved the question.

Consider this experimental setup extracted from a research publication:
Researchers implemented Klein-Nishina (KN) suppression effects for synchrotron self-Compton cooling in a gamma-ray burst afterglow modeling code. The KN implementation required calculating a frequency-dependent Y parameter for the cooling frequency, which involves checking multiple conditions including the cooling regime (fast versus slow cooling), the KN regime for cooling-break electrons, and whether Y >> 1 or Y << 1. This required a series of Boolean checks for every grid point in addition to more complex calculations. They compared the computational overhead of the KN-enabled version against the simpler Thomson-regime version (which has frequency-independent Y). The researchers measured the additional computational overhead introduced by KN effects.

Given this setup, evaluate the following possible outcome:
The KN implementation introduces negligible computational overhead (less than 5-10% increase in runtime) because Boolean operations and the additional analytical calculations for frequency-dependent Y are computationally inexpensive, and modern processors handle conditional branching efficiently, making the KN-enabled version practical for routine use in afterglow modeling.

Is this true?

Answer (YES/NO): YES